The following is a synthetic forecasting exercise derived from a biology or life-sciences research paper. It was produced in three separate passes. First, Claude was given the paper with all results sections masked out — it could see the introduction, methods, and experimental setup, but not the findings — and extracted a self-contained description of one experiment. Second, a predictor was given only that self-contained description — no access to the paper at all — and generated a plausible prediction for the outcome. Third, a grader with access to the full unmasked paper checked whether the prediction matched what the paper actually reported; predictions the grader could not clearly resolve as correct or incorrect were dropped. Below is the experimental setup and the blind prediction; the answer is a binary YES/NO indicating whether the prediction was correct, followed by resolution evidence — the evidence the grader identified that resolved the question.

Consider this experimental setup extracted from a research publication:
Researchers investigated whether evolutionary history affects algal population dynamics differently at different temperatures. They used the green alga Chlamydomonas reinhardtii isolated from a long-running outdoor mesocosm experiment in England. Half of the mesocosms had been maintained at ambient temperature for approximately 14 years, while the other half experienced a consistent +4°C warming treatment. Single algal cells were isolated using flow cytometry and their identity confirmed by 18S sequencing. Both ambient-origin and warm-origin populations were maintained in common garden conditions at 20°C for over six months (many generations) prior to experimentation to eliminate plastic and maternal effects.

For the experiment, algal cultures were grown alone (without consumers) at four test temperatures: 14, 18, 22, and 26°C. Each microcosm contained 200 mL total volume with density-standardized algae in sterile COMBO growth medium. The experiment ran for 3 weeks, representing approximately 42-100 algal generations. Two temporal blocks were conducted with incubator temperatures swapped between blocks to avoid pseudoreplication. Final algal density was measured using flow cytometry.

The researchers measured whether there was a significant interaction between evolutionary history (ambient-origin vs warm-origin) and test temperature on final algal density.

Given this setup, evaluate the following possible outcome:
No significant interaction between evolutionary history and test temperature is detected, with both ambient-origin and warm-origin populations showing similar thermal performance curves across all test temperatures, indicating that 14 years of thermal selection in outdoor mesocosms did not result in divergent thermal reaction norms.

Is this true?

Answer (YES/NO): NO